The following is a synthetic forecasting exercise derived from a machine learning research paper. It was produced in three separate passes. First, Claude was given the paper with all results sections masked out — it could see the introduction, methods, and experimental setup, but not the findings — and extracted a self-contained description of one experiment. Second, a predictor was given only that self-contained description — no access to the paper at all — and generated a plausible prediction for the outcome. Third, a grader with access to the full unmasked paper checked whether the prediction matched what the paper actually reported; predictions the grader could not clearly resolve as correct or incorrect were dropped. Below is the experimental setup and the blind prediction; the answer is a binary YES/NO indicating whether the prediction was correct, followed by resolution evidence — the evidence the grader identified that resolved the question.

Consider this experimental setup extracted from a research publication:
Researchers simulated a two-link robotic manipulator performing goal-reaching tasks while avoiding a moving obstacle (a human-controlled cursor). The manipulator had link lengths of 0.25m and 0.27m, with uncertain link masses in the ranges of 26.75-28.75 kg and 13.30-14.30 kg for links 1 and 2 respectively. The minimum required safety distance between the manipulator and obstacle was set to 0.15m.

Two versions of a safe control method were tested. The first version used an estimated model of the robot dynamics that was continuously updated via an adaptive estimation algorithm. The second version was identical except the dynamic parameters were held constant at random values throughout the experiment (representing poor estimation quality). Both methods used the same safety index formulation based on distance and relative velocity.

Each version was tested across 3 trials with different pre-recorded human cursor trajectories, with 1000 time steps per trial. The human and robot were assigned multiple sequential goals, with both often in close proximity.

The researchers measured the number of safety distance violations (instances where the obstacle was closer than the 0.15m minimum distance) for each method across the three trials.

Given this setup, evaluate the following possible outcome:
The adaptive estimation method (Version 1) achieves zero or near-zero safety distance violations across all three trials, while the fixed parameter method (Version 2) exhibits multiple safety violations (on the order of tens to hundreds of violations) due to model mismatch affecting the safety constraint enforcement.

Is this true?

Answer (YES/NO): NO